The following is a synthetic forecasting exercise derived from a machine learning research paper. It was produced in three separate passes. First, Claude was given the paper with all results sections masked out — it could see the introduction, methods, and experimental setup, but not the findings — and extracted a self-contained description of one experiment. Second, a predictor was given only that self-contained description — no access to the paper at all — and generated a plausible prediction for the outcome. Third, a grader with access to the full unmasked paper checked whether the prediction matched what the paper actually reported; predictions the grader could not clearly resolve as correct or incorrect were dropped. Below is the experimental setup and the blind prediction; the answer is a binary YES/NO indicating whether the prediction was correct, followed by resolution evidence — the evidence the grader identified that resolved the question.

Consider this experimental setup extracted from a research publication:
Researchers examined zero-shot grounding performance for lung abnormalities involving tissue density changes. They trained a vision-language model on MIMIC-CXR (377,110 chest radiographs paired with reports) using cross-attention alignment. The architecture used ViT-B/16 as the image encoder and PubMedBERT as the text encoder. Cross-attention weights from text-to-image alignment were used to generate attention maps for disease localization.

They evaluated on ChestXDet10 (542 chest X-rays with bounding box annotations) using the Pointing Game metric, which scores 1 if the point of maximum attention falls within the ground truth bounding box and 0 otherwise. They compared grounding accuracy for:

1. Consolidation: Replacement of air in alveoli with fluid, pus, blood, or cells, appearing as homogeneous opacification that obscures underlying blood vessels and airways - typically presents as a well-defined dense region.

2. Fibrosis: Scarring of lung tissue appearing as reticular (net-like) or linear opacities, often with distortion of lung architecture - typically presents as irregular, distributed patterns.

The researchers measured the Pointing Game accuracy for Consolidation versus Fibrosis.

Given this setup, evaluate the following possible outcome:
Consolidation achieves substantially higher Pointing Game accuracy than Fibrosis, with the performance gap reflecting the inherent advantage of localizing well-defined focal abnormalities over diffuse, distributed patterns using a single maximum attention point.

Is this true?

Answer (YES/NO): YES